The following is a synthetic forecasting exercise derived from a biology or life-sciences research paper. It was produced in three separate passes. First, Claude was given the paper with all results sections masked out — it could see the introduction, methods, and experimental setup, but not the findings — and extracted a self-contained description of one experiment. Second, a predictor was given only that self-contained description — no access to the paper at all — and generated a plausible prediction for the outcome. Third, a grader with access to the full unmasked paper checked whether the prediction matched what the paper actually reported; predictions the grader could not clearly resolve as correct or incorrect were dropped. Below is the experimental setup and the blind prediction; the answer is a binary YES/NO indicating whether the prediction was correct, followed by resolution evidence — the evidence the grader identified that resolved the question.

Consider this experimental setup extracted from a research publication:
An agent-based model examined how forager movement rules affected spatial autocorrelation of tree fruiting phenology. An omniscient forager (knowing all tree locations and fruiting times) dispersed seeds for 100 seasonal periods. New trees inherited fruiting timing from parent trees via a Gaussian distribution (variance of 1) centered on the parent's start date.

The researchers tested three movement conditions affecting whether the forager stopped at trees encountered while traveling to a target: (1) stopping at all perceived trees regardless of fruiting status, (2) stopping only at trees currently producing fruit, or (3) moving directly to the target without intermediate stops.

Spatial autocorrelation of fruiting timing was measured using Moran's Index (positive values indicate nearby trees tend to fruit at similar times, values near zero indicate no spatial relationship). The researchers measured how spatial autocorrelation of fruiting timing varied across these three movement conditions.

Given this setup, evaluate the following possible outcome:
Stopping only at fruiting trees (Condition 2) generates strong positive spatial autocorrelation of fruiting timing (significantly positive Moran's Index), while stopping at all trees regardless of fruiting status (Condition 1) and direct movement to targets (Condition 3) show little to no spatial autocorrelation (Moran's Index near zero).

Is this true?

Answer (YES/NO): NO